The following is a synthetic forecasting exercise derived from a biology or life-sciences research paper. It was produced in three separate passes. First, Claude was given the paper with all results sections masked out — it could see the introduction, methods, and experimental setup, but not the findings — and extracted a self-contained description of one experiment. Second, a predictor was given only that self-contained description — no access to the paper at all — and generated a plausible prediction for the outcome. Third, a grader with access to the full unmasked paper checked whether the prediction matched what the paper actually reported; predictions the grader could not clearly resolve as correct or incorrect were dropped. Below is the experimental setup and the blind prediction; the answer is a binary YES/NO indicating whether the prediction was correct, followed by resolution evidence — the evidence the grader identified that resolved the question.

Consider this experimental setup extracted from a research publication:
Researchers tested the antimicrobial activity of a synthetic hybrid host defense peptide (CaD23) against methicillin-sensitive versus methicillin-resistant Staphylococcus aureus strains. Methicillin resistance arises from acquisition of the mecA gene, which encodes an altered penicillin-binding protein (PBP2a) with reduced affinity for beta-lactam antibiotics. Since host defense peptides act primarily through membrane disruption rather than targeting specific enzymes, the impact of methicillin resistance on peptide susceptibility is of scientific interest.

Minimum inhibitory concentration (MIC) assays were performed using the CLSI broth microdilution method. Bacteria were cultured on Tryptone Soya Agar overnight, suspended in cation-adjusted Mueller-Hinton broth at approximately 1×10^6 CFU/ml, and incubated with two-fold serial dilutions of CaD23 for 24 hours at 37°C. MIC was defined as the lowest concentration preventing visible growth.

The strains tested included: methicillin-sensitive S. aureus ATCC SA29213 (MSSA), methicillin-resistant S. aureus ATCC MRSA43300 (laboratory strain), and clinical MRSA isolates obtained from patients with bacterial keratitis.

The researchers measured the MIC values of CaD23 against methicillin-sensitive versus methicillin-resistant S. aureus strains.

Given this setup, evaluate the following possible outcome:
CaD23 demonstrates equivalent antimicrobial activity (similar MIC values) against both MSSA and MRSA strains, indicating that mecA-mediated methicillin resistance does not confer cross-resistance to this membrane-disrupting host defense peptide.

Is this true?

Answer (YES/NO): YES